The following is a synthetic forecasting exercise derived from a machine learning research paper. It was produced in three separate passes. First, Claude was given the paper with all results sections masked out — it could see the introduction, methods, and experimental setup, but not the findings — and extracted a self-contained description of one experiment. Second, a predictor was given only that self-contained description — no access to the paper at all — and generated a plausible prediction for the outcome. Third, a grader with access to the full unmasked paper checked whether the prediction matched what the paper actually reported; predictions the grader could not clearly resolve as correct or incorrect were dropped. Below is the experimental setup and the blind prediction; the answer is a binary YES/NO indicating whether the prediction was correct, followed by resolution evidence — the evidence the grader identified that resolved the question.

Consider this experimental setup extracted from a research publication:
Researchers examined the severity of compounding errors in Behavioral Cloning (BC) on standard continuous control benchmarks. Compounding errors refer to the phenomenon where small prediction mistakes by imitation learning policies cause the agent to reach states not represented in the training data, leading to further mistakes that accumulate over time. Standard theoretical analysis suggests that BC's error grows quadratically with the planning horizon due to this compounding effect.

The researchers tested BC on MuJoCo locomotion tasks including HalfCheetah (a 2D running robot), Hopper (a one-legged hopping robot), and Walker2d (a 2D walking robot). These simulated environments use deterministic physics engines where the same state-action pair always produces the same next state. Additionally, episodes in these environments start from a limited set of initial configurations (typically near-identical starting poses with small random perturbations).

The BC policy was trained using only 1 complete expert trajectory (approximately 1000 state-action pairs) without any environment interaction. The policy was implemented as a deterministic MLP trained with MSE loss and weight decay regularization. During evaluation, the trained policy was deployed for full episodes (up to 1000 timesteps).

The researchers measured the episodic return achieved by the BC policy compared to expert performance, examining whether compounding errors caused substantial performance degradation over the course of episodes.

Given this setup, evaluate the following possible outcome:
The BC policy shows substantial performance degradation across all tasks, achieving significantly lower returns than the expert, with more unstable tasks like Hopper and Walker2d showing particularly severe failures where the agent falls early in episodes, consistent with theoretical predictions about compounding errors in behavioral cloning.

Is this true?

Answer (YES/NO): NO